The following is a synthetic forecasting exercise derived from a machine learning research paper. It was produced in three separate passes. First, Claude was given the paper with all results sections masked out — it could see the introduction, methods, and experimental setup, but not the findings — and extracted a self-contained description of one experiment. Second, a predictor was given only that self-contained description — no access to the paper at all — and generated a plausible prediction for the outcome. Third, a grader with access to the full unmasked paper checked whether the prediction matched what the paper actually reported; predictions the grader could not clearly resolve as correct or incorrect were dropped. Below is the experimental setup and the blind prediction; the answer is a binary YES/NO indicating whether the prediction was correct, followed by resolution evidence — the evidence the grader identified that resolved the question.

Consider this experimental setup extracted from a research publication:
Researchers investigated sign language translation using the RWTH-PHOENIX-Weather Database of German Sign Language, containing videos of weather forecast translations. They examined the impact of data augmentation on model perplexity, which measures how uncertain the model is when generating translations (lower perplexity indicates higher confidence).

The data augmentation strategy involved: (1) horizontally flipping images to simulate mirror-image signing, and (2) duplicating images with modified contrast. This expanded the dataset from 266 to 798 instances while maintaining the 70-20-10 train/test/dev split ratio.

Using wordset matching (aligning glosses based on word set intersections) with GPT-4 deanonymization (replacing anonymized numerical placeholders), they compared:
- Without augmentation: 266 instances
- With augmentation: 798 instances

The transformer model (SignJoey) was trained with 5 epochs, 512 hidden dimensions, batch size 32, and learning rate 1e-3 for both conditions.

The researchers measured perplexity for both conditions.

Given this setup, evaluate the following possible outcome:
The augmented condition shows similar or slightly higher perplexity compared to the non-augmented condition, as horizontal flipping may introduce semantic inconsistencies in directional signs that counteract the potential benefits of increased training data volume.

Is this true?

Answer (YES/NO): NO